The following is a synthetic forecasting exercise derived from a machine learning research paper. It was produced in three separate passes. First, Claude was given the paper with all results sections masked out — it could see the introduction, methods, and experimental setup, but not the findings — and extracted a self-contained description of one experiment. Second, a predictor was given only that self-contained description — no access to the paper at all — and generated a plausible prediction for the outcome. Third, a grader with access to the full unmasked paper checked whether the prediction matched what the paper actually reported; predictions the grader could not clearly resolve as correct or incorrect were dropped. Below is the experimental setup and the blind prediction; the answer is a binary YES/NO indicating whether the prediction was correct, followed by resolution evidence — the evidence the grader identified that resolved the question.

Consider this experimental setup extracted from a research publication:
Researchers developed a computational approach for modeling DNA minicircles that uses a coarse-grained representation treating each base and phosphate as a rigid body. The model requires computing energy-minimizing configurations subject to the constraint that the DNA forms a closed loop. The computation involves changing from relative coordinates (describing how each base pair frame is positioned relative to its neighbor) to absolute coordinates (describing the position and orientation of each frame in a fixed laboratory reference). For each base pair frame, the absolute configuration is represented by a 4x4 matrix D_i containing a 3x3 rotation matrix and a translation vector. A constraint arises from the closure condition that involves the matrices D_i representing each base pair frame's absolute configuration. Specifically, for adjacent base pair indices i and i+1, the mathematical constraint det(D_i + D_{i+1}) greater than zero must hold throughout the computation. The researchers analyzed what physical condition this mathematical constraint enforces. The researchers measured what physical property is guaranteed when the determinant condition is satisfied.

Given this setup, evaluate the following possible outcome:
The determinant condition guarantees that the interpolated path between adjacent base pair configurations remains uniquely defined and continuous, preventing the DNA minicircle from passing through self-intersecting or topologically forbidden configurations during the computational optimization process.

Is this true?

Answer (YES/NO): NO